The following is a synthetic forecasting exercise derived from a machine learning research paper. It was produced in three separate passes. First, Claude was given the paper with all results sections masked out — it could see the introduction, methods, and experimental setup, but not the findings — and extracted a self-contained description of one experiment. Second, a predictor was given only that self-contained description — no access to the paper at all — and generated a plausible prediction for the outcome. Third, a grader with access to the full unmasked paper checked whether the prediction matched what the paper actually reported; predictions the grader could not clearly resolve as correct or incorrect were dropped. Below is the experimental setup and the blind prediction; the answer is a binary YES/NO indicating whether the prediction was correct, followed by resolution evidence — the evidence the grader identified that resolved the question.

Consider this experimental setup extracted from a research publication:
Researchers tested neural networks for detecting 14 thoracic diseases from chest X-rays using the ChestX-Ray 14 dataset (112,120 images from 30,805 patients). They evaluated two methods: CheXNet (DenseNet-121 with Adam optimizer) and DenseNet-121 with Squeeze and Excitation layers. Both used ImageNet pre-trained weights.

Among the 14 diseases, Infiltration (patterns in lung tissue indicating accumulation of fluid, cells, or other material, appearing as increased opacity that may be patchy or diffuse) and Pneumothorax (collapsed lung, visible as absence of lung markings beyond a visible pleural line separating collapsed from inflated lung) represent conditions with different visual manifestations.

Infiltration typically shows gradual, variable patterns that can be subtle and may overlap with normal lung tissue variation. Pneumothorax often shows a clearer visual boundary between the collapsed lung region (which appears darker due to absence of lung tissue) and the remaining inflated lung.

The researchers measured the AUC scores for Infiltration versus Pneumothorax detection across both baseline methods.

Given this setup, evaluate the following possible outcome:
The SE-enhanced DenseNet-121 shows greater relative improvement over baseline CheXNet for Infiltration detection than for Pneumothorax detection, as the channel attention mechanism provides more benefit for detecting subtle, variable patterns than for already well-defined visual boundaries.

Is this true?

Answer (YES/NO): YES